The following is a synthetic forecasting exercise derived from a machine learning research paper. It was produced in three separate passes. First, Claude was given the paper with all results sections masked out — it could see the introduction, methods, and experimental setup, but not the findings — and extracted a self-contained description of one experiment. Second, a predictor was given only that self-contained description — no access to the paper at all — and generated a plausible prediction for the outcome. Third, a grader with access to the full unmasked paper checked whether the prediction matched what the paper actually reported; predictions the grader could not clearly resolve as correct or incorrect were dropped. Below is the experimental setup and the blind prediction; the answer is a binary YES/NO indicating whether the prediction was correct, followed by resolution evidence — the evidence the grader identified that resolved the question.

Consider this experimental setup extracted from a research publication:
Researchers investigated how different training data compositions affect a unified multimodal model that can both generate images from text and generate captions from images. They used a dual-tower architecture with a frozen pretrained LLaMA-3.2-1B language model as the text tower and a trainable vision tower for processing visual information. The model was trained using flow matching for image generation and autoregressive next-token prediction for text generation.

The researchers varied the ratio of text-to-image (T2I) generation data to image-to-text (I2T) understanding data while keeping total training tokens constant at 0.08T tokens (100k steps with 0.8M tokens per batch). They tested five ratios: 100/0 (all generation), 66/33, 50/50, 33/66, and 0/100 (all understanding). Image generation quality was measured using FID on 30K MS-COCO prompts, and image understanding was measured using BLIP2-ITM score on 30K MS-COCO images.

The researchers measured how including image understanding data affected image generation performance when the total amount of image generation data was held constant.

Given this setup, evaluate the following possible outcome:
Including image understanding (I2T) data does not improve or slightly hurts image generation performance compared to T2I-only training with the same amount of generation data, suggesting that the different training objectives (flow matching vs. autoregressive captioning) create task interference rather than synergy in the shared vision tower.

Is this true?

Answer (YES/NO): NO